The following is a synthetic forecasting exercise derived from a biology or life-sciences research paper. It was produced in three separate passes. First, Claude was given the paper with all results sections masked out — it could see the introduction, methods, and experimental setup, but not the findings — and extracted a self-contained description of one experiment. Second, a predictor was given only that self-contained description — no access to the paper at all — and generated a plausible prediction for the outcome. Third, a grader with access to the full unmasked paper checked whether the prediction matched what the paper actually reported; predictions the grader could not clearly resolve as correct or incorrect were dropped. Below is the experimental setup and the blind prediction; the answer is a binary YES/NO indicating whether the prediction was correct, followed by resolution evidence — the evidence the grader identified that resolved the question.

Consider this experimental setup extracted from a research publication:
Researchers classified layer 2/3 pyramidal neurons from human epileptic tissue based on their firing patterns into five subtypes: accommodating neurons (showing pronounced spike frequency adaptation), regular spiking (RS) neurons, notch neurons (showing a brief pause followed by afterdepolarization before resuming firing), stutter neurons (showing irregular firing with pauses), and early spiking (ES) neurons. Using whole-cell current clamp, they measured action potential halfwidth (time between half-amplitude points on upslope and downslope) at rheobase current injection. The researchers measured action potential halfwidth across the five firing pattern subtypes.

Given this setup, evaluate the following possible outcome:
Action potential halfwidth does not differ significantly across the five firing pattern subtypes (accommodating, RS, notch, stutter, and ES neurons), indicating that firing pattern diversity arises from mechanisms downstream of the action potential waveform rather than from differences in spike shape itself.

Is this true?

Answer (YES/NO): NO